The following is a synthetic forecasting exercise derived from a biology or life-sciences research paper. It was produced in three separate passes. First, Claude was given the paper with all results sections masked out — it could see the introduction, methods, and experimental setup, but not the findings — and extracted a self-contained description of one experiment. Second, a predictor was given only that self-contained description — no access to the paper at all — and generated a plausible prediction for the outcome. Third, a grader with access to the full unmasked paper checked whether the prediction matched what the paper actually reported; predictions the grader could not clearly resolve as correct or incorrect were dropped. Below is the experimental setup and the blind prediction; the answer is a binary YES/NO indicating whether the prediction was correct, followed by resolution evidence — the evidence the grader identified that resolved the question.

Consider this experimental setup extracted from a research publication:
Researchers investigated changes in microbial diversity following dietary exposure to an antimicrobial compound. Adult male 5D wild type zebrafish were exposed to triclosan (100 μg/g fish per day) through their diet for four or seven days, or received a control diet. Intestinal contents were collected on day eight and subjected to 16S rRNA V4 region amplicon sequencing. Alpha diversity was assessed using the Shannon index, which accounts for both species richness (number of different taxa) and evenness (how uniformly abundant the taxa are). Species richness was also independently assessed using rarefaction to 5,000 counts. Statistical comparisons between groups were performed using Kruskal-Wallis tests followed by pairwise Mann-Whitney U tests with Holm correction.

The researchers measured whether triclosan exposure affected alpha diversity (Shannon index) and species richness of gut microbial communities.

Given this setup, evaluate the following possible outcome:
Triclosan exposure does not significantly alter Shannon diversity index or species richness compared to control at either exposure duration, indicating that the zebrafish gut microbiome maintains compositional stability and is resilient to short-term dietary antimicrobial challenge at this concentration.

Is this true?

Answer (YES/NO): NO